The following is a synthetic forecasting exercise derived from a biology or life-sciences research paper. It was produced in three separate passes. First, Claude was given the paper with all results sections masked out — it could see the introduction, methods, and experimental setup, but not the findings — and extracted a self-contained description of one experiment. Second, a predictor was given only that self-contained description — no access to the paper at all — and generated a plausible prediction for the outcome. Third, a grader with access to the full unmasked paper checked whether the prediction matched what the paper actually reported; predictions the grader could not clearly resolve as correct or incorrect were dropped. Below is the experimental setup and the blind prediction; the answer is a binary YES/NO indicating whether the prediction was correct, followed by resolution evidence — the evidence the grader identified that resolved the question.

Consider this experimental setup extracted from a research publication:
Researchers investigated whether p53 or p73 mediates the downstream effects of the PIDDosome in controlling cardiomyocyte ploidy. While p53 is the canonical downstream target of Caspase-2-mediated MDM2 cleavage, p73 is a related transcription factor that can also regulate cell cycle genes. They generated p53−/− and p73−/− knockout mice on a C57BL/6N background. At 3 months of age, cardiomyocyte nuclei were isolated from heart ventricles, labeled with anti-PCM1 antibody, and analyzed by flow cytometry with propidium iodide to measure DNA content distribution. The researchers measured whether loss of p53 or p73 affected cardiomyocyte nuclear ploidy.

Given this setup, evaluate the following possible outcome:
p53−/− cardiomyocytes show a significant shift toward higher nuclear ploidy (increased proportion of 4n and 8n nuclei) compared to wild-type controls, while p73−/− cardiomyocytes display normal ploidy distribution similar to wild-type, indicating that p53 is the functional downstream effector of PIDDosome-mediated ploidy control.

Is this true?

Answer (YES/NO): NO